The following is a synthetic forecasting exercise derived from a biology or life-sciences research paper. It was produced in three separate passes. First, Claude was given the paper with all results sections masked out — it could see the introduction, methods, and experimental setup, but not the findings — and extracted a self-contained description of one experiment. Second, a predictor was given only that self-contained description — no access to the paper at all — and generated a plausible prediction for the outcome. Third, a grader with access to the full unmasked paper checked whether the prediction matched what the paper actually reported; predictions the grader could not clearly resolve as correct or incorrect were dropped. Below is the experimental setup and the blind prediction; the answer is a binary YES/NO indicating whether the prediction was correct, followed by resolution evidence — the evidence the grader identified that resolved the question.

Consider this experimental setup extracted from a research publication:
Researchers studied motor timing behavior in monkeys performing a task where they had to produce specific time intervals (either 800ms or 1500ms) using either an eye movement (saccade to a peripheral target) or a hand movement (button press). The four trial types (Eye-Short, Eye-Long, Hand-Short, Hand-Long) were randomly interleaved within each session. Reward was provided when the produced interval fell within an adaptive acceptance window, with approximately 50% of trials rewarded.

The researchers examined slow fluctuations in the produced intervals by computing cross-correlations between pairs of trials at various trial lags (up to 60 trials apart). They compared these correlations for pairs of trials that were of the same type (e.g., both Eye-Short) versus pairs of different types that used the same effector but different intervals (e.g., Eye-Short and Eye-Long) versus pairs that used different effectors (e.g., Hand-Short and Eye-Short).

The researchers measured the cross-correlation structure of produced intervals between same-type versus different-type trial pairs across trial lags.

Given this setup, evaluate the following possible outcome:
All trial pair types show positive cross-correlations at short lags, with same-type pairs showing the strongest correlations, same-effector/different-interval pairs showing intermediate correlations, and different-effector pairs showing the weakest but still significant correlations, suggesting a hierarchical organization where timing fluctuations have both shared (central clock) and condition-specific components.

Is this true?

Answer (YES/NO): NO